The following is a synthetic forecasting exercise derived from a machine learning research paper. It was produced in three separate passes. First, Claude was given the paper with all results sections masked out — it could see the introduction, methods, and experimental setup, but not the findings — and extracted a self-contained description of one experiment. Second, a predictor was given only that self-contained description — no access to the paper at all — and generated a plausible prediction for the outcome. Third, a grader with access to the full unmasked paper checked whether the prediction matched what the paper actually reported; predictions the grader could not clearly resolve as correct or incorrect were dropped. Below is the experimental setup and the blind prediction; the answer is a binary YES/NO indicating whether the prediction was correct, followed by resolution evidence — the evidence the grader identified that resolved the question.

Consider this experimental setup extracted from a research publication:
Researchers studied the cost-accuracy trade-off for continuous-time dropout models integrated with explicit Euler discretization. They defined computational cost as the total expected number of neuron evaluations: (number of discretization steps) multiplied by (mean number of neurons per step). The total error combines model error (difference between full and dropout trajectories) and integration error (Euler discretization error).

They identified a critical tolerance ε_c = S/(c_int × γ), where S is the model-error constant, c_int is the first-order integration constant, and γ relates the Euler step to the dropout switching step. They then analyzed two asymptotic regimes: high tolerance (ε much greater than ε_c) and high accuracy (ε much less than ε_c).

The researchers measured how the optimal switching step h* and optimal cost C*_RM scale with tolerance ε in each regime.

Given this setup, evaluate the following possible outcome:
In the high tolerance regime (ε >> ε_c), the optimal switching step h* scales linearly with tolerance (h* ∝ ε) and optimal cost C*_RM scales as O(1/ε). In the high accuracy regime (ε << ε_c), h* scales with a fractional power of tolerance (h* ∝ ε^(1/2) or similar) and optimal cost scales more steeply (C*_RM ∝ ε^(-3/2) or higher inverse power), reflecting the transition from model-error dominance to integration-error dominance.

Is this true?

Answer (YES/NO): NO